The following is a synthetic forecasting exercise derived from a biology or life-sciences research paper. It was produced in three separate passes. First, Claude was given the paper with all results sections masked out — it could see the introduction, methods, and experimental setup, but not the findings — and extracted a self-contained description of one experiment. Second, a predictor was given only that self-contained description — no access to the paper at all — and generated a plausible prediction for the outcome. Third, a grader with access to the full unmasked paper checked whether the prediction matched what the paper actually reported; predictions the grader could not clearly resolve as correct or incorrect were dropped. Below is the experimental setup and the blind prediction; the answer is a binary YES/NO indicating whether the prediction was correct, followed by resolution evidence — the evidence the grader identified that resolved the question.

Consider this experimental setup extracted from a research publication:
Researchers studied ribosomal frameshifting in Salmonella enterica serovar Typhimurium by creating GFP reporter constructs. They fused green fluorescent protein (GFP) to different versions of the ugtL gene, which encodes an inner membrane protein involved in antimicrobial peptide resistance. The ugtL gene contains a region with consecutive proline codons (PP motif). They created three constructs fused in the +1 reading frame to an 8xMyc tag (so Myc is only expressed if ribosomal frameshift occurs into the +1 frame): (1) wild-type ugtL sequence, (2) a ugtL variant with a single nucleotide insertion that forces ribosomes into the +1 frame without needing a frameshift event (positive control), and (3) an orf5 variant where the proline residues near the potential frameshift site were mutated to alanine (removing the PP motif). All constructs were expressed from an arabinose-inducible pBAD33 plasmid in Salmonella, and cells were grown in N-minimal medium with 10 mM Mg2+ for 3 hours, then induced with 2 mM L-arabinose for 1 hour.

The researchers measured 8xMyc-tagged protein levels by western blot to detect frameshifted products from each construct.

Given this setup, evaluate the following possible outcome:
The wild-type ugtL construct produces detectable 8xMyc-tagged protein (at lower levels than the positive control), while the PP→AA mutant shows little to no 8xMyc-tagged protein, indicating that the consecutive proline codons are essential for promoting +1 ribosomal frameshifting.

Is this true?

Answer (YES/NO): NO